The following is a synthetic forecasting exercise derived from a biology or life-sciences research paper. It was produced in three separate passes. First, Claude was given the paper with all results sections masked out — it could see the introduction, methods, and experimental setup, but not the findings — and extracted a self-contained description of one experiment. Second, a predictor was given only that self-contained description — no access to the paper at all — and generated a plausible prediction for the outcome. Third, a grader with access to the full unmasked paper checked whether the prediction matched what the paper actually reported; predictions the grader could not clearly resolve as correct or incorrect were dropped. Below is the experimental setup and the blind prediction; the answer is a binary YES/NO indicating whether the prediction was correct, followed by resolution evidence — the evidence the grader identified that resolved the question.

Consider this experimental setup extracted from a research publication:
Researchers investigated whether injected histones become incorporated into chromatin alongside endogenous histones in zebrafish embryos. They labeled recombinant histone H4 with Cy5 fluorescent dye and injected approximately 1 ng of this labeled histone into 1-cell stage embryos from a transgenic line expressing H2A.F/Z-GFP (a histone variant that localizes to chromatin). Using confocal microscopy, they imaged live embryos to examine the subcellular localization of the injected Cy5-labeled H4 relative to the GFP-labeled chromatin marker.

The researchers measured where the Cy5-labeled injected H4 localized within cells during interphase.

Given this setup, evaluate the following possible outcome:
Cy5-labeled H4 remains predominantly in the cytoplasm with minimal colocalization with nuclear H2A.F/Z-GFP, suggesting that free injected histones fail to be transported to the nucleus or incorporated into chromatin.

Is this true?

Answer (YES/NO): NO